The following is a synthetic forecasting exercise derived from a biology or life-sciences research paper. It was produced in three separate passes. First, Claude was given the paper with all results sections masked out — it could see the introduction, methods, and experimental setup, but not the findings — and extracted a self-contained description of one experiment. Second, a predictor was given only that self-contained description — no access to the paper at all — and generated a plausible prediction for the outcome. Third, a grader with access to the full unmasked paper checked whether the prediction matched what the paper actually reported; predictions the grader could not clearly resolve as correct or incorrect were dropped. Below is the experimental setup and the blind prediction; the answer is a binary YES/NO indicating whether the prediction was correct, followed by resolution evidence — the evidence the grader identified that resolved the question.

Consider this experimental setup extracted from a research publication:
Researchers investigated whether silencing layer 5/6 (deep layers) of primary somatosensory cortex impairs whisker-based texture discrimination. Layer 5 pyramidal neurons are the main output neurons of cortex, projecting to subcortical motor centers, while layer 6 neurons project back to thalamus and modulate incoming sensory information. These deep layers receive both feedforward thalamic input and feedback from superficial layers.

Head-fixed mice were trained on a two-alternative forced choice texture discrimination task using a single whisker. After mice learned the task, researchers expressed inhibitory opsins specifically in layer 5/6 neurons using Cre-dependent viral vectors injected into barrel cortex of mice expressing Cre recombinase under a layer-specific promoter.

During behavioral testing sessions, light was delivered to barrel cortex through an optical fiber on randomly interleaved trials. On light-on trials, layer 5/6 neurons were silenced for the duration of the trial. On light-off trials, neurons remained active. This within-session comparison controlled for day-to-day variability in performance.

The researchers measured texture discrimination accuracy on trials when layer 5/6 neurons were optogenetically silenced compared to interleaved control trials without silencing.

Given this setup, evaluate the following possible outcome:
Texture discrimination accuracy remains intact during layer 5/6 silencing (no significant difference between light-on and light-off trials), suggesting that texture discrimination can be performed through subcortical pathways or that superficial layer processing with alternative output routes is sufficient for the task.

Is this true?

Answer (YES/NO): NO